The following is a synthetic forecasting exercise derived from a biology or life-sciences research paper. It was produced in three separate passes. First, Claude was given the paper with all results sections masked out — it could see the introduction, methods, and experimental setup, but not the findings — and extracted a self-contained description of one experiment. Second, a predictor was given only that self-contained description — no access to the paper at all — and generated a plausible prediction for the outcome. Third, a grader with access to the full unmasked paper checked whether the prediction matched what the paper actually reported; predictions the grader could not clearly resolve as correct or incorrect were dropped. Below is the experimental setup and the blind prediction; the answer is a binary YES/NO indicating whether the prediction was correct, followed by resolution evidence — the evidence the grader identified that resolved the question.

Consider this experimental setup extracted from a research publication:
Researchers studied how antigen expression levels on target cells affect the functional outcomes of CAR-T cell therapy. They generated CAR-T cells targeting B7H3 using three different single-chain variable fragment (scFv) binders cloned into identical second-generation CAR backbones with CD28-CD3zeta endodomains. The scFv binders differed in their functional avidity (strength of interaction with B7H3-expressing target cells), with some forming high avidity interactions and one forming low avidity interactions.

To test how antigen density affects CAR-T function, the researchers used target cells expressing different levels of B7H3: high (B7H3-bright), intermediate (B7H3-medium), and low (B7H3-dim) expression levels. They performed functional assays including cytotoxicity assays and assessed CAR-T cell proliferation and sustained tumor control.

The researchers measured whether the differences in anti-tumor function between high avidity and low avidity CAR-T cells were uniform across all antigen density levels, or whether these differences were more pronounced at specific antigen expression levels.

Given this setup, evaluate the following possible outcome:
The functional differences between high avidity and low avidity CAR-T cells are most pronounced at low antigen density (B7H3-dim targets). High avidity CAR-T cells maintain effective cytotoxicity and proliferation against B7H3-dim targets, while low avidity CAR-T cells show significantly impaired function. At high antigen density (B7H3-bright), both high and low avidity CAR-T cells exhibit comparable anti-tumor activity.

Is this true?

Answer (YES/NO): YES